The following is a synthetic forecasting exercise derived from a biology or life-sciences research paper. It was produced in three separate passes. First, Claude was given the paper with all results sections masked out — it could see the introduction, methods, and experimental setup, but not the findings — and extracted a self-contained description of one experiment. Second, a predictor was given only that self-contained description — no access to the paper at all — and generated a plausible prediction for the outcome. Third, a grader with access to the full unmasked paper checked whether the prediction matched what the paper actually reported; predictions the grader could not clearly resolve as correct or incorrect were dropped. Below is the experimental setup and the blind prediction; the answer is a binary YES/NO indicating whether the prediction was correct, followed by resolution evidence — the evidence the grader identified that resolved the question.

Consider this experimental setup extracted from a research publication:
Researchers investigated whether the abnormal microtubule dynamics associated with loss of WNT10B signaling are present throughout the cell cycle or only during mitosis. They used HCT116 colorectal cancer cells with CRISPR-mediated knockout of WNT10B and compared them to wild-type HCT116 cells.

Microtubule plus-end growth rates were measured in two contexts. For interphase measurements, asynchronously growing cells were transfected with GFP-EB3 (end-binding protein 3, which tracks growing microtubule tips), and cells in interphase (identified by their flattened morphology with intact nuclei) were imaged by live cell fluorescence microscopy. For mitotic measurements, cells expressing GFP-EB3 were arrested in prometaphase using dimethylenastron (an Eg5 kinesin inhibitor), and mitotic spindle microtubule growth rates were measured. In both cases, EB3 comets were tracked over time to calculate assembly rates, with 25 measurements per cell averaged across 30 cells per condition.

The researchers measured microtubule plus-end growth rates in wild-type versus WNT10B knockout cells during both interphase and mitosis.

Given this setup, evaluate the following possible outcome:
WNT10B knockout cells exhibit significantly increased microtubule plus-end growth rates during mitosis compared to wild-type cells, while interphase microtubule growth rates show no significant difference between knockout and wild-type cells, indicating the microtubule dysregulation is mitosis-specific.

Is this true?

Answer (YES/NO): NO